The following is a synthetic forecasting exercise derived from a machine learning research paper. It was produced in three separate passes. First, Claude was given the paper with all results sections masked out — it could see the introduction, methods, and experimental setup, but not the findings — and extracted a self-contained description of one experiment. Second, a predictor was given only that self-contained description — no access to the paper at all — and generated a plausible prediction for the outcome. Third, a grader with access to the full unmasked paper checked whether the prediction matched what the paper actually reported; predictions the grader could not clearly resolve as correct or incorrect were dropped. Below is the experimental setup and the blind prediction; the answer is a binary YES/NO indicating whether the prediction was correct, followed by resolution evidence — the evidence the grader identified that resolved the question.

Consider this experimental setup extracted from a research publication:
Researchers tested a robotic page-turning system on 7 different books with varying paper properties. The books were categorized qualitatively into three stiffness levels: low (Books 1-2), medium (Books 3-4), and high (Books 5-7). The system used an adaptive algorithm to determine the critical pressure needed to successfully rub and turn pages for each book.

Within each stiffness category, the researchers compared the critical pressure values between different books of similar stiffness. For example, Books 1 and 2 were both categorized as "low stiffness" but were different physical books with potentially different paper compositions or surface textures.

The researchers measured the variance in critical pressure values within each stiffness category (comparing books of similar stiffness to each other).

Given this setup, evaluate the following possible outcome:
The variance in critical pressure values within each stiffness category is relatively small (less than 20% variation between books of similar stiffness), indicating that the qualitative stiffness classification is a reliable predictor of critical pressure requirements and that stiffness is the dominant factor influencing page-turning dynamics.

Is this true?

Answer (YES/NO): YES